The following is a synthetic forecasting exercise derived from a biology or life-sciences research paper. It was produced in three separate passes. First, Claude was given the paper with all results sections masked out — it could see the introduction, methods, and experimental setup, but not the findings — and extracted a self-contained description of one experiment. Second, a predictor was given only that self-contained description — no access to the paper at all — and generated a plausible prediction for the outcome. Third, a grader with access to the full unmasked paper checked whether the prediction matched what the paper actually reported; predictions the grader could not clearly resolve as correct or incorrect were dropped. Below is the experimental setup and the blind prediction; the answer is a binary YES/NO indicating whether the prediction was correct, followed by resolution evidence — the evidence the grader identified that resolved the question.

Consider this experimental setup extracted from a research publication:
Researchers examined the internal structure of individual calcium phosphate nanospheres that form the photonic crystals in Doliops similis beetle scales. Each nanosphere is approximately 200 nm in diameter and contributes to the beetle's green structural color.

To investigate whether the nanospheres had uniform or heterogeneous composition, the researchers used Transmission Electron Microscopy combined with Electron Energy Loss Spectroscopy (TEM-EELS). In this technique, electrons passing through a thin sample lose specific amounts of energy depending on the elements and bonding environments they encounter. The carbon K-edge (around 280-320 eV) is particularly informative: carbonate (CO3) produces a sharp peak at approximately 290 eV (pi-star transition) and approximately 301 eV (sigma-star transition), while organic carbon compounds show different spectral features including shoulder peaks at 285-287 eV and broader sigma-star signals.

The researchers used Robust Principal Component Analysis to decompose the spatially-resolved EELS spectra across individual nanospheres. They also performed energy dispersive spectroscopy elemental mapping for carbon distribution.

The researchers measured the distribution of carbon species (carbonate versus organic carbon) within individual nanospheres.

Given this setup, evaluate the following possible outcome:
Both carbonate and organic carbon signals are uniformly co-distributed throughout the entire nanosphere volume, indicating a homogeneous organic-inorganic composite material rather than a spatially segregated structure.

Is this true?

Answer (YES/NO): NO